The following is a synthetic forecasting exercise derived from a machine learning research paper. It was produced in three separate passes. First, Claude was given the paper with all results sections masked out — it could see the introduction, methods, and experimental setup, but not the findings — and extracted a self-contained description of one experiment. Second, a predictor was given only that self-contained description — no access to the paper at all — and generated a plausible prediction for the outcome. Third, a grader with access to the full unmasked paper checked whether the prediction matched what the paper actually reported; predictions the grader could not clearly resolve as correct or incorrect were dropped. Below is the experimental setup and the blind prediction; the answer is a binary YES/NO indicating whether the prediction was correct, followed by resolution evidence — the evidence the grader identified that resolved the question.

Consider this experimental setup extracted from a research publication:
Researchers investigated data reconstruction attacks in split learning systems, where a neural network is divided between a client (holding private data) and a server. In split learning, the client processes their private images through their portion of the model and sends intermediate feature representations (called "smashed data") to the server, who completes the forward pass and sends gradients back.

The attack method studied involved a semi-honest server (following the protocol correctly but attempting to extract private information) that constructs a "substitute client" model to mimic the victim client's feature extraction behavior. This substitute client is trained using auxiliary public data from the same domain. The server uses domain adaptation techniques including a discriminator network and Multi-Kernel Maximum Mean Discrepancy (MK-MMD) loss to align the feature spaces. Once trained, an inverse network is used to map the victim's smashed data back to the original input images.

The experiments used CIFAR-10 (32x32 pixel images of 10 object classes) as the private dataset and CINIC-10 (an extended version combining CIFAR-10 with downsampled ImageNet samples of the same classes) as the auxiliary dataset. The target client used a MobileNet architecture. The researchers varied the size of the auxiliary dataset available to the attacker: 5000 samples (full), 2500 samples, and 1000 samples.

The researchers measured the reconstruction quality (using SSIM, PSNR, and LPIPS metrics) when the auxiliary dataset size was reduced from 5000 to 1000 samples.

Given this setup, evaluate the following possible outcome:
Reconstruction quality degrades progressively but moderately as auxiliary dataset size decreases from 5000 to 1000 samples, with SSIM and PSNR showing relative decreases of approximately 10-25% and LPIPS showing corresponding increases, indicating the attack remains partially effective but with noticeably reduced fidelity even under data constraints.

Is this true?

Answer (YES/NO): NO